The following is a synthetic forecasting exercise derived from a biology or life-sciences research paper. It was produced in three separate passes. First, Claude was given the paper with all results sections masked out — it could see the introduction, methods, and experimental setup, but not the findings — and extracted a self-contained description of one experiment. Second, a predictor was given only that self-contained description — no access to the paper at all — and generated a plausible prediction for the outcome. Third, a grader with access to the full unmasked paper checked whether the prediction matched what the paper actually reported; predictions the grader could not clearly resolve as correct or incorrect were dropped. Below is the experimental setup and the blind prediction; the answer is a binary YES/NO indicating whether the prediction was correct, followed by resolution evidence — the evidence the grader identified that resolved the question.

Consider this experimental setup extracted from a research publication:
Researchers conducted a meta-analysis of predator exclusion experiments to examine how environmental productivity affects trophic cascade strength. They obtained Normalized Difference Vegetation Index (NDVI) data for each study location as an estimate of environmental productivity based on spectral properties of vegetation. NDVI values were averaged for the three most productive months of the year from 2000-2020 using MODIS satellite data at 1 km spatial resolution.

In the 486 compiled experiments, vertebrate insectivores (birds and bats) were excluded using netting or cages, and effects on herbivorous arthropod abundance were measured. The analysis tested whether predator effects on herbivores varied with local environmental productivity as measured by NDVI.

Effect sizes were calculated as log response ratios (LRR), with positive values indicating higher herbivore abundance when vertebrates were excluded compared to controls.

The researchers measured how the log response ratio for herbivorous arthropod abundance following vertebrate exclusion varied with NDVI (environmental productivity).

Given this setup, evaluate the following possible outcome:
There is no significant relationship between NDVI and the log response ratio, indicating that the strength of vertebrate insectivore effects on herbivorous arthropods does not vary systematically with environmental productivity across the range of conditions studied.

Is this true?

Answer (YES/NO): YES